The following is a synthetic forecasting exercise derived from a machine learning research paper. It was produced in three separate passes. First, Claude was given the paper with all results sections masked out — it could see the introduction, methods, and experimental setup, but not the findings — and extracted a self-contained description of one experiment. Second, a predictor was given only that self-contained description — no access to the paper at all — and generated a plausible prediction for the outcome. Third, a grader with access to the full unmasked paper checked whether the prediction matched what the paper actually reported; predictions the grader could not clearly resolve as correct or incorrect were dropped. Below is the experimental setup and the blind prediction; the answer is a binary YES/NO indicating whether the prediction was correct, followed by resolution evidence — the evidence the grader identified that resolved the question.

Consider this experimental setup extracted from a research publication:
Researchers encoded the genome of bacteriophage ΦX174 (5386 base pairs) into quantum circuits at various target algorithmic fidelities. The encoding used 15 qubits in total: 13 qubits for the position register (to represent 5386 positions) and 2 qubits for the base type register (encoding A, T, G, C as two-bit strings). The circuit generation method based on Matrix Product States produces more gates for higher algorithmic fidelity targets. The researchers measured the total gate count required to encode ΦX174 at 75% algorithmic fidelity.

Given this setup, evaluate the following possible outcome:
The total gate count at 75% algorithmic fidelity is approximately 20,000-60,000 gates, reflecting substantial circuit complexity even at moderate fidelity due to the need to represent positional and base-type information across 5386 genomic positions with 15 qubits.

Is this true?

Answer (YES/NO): NO